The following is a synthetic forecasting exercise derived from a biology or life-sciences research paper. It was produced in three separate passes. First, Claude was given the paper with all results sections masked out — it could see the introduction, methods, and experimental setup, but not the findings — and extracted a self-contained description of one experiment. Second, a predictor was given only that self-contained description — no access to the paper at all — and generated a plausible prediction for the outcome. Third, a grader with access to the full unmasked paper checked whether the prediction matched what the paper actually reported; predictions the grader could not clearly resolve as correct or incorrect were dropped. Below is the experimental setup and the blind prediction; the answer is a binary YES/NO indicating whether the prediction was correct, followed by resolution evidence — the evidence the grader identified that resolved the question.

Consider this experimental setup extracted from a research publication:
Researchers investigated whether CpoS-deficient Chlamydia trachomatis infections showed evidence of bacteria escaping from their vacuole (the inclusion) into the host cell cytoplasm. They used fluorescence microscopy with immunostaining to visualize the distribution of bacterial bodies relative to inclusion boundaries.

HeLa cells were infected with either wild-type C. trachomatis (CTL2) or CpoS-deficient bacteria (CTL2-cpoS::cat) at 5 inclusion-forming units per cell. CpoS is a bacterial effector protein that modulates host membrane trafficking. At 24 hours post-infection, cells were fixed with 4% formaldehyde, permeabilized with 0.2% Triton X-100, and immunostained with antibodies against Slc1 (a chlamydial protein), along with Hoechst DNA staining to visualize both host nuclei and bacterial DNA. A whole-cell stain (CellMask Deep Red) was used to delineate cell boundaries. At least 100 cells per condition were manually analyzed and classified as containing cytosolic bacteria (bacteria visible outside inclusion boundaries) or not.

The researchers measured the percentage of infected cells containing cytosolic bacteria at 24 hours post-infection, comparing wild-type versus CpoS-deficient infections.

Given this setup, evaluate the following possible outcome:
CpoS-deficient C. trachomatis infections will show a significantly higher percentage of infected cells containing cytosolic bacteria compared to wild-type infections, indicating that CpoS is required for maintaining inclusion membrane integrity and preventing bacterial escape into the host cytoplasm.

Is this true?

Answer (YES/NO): YES